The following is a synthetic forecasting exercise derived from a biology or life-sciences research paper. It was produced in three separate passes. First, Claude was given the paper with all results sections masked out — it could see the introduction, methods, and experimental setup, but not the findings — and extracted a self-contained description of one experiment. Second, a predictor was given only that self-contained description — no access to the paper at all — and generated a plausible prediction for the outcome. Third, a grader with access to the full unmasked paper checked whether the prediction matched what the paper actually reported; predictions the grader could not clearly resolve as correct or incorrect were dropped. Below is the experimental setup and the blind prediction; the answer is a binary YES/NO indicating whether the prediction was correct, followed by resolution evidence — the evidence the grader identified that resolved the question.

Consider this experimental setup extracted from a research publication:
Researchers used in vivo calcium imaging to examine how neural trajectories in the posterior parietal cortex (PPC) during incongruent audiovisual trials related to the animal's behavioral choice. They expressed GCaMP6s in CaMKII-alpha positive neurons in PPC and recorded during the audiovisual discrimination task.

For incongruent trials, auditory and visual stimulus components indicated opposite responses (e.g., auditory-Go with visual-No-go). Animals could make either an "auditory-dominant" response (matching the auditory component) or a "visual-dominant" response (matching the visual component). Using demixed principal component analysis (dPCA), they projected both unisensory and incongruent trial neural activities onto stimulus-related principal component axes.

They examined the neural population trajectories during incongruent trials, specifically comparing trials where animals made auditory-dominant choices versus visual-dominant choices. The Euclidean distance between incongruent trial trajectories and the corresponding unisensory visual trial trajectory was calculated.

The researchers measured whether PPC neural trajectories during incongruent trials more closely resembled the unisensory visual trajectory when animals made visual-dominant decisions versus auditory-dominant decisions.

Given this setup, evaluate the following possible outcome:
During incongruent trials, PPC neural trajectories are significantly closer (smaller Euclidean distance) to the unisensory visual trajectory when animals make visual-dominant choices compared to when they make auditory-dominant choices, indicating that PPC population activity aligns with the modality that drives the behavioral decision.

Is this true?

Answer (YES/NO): YES